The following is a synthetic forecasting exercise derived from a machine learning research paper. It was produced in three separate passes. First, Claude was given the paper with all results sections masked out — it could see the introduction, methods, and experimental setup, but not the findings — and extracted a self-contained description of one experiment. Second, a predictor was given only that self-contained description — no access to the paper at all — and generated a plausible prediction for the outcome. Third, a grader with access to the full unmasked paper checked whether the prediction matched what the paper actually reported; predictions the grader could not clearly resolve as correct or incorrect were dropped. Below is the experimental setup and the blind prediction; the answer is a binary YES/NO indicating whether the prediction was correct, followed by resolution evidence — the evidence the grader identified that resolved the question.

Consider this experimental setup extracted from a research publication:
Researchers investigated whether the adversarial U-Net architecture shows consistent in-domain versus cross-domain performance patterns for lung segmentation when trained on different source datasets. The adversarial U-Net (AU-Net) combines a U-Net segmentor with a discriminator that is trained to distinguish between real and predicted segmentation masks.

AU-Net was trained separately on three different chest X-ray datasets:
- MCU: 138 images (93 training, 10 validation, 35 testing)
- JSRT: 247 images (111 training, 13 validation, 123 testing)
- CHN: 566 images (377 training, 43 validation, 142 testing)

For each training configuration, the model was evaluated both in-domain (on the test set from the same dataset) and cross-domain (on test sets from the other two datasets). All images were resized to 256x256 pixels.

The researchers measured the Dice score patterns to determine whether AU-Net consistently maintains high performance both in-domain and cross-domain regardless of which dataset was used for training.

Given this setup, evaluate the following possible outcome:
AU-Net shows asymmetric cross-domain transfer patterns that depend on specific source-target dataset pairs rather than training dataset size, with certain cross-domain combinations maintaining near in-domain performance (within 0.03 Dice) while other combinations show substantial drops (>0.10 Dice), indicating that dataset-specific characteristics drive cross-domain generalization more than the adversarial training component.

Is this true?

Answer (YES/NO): NO